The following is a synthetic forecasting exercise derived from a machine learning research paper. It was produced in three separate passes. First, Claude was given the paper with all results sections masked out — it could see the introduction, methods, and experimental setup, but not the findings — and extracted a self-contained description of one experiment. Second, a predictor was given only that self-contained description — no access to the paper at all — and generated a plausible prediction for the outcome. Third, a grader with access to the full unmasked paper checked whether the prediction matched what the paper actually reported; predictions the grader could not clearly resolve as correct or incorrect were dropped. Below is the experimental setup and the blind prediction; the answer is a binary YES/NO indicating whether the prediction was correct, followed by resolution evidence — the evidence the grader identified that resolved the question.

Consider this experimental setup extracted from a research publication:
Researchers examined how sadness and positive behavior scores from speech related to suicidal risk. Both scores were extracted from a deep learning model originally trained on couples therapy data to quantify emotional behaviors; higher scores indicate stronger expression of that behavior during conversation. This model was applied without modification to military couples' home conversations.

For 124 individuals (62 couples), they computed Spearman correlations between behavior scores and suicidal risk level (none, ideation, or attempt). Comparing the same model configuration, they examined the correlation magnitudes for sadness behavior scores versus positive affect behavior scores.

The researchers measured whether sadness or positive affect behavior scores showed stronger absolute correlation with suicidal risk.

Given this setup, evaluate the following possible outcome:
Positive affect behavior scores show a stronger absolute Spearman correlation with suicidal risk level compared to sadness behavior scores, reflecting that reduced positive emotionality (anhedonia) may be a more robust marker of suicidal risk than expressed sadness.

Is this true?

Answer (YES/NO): NO